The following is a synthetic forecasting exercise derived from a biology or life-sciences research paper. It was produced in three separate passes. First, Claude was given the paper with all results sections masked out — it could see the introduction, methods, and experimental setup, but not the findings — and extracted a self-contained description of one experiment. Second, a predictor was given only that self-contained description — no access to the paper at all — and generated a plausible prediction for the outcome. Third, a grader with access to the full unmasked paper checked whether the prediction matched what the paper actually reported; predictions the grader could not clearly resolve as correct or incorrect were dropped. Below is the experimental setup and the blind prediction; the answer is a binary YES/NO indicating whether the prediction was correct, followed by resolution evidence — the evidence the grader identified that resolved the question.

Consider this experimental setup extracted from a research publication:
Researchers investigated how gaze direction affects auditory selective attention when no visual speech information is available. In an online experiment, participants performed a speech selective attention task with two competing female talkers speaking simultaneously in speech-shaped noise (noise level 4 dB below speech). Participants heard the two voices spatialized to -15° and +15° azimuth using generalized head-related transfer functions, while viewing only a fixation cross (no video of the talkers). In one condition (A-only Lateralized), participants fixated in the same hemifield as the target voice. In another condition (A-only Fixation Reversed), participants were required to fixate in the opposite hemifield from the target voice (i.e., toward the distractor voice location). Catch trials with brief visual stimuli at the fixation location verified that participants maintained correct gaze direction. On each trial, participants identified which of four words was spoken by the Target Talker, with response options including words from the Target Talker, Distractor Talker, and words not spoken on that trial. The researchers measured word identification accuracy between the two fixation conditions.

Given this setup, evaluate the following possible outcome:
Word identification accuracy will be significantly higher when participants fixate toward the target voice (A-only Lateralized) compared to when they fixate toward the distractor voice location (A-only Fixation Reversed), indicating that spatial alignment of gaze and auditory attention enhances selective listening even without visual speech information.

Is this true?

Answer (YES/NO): YES